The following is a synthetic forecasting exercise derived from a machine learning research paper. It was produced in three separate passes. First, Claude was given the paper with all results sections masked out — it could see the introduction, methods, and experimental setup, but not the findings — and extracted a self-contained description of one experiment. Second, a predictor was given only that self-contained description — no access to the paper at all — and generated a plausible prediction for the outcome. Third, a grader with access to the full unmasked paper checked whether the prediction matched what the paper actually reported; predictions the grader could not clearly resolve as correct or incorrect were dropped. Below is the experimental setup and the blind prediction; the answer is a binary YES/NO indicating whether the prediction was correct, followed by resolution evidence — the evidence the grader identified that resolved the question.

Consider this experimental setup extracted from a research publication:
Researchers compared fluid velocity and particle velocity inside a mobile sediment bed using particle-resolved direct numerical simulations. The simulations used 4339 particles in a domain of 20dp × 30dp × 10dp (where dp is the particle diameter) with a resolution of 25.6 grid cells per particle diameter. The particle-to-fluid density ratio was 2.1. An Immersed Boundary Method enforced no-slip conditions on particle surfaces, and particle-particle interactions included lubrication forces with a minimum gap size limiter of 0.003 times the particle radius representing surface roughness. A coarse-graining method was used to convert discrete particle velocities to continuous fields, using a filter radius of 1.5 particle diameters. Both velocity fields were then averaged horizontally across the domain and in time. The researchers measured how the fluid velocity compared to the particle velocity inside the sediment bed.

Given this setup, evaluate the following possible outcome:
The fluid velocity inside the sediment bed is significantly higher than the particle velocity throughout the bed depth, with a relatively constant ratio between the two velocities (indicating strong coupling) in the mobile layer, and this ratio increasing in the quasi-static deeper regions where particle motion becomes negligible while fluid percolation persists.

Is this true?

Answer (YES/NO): NO